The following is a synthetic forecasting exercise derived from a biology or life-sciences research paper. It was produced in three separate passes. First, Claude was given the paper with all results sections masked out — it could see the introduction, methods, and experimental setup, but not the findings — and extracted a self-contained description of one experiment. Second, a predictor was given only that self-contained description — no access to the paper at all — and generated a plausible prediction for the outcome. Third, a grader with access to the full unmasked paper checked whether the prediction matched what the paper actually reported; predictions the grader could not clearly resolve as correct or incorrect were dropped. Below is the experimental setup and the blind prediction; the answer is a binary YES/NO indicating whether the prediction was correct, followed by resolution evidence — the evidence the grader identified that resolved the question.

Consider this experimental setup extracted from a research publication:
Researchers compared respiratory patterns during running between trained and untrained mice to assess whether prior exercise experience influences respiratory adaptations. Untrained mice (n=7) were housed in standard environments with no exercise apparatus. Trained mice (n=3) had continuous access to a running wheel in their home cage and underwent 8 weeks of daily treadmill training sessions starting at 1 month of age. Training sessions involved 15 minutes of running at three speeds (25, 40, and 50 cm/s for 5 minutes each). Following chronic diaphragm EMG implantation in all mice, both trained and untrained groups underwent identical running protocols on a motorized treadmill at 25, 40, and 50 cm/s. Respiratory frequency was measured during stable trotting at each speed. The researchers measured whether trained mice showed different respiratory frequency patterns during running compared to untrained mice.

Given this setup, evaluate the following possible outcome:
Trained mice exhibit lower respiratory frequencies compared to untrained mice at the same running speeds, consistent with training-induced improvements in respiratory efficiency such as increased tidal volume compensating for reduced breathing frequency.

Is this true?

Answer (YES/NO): NO